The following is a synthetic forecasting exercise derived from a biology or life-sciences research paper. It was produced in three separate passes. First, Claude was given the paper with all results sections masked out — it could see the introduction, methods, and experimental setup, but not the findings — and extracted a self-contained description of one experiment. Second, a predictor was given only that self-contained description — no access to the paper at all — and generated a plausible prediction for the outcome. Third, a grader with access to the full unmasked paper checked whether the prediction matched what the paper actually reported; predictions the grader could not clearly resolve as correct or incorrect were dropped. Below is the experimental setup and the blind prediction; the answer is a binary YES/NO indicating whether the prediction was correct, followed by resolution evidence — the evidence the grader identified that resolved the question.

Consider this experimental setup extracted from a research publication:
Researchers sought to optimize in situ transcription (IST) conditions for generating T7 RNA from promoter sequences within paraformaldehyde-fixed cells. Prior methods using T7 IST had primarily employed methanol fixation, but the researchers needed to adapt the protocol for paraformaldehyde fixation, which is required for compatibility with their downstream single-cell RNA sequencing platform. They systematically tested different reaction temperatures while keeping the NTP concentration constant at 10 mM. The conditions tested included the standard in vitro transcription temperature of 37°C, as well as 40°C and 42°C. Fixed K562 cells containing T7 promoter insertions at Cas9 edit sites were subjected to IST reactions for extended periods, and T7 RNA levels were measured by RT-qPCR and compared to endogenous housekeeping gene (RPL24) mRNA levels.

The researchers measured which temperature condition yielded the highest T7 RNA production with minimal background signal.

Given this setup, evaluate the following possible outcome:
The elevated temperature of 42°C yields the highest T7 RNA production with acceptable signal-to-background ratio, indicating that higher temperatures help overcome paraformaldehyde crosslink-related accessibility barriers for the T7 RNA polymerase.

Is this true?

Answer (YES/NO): NO